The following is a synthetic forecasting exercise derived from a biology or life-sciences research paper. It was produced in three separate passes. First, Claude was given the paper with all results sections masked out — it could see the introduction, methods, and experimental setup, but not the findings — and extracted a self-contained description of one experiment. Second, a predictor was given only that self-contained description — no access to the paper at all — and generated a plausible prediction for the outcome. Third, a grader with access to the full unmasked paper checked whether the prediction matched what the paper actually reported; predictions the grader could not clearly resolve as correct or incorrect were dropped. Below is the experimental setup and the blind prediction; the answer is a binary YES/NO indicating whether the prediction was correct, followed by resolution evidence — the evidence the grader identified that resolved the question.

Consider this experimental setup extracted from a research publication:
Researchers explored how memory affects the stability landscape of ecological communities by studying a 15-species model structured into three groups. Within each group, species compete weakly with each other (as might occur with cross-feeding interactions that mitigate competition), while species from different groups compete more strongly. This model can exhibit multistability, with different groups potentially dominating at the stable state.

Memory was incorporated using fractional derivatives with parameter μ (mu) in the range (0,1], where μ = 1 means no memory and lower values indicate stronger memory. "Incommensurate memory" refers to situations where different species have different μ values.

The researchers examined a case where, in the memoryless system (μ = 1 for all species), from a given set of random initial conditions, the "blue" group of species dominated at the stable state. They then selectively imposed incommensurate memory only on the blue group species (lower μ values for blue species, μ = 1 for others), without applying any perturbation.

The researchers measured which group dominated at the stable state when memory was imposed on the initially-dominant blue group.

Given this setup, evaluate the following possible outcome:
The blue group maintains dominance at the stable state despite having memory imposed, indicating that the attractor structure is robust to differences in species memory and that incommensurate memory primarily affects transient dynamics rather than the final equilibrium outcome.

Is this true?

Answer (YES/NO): NO